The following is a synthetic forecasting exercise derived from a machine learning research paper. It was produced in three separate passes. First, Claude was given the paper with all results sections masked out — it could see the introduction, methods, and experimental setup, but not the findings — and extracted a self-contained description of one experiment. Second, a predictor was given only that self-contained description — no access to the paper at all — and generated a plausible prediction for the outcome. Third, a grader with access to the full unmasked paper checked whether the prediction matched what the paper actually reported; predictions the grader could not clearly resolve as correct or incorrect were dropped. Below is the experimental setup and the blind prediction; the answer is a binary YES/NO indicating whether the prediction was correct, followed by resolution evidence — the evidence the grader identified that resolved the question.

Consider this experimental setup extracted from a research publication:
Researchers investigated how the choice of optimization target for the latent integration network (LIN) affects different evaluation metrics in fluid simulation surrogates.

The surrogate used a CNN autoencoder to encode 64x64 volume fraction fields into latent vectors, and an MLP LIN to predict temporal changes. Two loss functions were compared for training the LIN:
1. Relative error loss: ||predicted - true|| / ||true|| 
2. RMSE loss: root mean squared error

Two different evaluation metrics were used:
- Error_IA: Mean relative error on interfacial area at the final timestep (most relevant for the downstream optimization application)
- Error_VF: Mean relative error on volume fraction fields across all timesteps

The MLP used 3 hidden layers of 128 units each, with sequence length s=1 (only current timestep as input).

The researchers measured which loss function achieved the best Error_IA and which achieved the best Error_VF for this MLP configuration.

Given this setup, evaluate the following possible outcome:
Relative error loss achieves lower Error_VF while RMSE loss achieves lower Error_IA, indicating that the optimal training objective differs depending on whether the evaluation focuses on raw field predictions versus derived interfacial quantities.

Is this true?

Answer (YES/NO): NO